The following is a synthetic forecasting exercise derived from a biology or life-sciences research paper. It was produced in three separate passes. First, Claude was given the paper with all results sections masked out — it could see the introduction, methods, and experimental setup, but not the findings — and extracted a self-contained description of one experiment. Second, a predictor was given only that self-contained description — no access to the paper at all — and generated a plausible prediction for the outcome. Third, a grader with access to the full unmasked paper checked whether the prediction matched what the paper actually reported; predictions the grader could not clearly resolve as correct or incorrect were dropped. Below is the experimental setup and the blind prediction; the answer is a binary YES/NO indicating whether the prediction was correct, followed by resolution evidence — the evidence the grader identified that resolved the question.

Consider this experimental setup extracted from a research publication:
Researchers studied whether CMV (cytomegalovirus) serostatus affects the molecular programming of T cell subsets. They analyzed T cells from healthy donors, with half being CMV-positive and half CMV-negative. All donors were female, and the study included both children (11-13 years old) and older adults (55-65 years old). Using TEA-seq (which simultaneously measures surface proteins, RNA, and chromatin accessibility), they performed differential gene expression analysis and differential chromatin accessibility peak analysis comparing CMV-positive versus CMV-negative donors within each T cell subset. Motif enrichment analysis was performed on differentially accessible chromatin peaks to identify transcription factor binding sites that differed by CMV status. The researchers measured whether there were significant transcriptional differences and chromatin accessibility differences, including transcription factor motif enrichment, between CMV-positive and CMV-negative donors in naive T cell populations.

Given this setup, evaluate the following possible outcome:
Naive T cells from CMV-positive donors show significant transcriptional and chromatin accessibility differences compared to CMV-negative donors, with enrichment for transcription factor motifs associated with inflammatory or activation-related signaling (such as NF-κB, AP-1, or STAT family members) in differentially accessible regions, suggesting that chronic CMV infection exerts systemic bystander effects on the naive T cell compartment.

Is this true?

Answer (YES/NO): NO